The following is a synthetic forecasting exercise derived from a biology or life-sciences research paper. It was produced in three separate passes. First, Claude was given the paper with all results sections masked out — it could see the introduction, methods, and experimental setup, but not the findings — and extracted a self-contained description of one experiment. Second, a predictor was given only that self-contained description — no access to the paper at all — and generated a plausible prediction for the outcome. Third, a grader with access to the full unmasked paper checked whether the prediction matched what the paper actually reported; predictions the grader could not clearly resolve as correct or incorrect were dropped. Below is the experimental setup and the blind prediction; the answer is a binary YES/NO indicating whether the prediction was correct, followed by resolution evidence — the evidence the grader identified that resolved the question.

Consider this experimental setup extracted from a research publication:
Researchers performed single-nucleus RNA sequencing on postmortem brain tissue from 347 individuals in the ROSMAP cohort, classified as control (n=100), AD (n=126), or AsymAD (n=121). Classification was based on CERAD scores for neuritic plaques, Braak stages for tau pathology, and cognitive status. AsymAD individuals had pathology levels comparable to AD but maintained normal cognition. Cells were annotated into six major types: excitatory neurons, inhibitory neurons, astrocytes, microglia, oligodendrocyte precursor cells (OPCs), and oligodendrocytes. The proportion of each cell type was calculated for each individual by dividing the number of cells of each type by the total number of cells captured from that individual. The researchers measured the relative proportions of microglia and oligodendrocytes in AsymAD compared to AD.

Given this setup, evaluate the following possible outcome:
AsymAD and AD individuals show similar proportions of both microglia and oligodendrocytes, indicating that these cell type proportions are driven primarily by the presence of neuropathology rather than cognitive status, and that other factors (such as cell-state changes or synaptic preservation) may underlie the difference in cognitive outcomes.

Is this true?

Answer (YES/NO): NO